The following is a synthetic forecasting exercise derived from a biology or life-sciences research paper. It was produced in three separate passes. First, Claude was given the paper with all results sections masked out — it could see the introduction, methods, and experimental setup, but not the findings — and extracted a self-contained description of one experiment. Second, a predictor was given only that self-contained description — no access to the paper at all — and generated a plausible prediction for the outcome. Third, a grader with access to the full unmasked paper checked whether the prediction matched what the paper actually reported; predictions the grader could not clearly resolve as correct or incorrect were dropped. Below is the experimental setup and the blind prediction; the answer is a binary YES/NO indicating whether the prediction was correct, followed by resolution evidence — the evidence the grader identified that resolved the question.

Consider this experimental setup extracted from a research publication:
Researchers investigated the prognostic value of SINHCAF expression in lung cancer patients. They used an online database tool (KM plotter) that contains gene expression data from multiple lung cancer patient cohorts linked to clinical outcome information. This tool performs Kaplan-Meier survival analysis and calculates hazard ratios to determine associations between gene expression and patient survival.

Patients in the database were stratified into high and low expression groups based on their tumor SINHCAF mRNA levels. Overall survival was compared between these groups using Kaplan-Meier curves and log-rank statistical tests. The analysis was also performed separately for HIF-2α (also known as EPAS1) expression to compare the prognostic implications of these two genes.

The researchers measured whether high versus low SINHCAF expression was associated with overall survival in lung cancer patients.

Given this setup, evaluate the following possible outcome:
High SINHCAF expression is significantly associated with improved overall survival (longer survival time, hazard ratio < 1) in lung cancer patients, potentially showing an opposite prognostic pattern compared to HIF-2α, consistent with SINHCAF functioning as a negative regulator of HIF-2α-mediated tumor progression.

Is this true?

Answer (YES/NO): NO